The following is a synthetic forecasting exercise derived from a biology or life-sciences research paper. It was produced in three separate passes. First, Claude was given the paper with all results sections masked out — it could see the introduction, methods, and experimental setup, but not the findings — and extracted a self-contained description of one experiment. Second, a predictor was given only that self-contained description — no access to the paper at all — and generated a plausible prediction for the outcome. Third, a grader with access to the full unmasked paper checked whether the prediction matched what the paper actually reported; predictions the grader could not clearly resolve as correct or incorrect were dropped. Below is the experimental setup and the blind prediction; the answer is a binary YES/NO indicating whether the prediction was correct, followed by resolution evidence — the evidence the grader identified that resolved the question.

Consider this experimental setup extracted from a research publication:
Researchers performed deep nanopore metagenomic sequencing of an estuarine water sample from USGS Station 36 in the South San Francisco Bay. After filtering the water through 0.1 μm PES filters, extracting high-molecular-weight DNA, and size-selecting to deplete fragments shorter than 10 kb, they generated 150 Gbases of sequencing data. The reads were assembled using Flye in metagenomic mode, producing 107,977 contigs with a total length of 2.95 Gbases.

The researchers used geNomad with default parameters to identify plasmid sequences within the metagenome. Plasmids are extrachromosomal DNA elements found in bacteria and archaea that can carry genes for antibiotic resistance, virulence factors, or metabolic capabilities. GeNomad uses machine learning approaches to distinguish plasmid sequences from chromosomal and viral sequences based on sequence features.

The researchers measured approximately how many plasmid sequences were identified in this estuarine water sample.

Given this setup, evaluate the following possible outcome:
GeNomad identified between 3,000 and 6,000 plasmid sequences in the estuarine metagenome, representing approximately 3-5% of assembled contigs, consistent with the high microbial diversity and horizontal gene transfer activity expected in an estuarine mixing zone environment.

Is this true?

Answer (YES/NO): NO